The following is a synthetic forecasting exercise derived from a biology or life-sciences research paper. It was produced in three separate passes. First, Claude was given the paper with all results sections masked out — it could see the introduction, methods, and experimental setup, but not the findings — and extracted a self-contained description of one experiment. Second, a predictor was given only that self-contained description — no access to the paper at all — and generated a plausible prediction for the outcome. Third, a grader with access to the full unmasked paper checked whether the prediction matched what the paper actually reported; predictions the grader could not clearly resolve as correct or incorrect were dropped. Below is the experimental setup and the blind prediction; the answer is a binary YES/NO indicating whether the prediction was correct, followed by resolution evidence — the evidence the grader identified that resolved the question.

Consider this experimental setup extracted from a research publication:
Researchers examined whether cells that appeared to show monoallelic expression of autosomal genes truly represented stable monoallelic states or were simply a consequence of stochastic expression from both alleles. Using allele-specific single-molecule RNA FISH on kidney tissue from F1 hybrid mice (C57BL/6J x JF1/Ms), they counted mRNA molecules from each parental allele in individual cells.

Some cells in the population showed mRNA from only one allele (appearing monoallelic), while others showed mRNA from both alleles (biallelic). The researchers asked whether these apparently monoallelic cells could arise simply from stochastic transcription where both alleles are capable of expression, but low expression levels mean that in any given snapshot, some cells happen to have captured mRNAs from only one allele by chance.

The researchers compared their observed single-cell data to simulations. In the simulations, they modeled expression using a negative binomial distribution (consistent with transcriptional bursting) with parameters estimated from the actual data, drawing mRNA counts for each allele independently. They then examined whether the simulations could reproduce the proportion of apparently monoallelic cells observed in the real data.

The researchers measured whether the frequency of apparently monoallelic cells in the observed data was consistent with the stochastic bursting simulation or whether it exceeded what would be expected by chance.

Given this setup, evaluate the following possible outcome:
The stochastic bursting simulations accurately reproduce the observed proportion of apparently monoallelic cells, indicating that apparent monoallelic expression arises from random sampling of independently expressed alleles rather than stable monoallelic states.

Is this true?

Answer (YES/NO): YES